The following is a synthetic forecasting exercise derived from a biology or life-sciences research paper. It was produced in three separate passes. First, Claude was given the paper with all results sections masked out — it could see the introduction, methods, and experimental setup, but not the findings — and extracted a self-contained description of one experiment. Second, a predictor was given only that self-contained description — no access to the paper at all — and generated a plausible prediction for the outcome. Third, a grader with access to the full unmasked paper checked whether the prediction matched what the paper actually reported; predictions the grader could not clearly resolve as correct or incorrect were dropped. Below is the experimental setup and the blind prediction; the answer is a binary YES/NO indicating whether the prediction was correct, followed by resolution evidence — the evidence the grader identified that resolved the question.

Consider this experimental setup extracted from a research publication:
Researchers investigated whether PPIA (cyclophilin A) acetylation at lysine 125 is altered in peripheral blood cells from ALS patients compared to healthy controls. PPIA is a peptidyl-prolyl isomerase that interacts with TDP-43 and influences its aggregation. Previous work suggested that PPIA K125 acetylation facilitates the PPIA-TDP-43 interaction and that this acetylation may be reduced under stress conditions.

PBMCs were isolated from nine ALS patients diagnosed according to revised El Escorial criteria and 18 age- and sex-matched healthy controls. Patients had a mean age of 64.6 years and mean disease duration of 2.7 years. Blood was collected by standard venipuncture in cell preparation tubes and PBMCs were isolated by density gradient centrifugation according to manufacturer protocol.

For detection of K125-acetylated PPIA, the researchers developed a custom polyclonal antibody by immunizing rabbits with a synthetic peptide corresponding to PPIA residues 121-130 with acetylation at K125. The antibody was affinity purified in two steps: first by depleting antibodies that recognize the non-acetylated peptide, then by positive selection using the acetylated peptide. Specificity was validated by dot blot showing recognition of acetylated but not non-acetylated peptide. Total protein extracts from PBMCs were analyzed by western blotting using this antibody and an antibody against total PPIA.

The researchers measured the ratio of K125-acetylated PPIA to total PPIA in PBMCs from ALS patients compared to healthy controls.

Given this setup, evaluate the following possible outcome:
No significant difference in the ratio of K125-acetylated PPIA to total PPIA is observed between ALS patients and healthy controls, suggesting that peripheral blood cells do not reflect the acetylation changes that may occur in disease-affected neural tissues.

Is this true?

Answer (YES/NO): NO